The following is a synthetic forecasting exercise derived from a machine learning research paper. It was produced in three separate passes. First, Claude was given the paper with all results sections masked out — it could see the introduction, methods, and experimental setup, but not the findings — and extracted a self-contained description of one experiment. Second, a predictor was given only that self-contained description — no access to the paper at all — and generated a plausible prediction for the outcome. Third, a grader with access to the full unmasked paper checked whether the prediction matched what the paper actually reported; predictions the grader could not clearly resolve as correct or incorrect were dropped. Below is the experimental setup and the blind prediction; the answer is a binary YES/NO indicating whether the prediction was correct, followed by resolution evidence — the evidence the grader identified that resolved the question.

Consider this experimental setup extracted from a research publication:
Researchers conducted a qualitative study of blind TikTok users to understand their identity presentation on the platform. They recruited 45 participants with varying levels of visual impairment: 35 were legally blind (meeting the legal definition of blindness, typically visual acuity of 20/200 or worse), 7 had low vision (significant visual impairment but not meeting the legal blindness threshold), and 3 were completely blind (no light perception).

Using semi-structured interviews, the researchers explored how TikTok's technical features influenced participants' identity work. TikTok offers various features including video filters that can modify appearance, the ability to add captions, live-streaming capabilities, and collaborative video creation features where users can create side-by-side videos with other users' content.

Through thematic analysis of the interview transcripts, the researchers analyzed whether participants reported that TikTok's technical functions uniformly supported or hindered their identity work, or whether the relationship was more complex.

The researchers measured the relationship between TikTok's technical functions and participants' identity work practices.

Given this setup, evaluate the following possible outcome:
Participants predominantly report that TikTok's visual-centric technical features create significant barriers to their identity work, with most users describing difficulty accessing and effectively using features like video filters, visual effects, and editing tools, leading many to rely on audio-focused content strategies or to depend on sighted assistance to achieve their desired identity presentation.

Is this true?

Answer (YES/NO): NO